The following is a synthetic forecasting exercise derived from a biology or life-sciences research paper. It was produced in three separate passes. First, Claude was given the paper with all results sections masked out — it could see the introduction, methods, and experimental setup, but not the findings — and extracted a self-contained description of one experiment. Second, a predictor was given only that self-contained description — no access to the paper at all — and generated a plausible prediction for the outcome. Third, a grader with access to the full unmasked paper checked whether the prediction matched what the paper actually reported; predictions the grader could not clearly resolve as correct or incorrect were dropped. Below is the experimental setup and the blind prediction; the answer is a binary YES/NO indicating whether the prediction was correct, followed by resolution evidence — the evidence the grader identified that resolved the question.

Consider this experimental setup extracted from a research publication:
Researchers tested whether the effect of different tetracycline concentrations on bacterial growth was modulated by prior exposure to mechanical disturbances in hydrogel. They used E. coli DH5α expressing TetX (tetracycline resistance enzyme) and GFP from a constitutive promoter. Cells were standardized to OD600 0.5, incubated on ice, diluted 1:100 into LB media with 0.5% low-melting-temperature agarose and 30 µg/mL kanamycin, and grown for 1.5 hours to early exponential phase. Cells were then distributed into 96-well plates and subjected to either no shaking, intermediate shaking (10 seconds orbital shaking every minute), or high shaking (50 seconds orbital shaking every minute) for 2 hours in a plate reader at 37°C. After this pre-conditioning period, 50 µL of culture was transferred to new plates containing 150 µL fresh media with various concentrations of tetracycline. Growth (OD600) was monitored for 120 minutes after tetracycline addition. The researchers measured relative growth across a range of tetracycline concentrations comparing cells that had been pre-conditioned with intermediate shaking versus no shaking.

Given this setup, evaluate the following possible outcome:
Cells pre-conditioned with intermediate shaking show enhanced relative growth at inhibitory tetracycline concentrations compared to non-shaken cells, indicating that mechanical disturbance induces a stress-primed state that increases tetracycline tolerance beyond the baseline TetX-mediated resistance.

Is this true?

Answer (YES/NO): NO